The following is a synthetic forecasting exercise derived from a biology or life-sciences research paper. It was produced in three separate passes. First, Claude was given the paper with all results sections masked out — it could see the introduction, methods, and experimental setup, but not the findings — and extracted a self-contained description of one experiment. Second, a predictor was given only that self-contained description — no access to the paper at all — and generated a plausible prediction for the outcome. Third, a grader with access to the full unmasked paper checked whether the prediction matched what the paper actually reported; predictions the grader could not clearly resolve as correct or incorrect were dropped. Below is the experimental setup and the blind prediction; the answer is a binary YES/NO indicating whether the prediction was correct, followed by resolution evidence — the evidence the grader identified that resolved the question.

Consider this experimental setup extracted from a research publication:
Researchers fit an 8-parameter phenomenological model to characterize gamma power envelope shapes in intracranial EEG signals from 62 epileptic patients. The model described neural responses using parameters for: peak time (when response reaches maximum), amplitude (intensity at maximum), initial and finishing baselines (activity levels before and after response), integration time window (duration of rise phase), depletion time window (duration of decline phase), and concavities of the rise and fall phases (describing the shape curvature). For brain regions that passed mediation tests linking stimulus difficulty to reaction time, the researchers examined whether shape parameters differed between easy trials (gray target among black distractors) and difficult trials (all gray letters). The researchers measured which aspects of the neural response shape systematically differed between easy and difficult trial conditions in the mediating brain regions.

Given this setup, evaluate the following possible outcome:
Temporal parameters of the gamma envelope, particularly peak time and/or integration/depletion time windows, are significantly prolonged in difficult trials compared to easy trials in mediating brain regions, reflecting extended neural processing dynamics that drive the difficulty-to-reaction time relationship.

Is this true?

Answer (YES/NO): YES